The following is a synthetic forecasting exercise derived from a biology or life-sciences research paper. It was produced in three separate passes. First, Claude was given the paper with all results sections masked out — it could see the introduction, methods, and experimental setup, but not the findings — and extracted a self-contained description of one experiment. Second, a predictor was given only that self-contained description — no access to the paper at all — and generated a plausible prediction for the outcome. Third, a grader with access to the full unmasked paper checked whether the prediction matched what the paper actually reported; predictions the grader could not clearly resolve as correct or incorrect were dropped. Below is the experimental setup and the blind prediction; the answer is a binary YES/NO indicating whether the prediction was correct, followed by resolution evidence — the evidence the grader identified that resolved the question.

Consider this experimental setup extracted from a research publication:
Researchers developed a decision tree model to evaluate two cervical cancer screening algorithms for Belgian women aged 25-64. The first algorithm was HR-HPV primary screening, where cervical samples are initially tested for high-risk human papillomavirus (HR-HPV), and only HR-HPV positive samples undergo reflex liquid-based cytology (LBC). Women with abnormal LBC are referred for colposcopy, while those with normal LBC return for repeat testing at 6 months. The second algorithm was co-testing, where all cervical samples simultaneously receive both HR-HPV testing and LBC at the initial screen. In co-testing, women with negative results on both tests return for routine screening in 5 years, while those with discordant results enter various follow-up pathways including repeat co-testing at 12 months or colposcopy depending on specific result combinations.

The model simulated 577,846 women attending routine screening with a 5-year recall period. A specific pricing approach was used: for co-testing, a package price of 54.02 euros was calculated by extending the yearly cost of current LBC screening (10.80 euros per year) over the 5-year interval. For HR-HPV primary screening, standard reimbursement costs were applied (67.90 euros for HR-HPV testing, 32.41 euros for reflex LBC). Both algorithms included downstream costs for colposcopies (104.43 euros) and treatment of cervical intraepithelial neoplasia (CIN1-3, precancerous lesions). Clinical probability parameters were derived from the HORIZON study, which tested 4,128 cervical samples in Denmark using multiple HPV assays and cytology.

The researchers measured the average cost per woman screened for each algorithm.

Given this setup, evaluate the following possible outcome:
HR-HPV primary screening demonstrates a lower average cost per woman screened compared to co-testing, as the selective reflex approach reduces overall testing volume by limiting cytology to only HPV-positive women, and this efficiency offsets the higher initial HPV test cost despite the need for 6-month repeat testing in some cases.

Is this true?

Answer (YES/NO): NO